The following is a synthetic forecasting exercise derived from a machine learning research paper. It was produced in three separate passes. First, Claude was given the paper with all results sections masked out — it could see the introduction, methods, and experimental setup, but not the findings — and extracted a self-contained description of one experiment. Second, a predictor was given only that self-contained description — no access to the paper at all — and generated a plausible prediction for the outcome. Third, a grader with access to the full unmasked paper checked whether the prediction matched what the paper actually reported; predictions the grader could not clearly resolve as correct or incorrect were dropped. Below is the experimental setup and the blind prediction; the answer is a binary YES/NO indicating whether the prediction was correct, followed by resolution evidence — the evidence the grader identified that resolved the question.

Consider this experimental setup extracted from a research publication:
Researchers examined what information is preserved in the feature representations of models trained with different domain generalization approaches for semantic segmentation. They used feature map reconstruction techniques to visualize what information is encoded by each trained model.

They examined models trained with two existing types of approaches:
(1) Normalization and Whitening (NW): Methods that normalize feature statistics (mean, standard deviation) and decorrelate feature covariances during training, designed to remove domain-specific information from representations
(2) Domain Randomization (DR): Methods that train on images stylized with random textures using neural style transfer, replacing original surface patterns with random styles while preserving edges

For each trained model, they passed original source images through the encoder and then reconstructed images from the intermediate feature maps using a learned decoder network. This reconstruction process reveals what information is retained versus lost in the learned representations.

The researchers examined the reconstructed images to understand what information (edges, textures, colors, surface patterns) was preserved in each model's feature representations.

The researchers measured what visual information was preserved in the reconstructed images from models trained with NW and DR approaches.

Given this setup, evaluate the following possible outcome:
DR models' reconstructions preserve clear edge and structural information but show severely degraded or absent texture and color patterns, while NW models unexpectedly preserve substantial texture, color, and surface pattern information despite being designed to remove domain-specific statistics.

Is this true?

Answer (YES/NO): NO